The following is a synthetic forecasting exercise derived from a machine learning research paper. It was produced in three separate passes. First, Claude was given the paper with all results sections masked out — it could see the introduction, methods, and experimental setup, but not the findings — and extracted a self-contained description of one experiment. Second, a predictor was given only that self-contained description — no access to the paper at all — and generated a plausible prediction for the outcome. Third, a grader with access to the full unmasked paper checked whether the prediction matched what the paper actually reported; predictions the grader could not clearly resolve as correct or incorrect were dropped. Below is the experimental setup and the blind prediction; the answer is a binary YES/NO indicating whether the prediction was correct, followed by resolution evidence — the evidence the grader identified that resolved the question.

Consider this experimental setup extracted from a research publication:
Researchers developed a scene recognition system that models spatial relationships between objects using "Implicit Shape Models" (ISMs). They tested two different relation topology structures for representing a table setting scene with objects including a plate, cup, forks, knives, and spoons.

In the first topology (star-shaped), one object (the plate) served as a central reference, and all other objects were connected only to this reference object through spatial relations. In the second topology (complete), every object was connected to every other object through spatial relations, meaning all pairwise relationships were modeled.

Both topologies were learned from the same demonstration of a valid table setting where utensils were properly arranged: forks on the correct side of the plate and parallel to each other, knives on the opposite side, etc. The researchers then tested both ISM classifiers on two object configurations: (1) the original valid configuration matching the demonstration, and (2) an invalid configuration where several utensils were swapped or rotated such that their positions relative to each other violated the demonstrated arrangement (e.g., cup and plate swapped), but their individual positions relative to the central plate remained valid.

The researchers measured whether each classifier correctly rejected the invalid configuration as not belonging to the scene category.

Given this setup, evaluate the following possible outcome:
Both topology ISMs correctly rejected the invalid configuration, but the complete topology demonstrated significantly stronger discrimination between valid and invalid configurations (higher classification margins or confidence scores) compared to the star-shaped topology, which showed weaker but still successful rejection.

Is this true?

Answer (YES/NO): NO